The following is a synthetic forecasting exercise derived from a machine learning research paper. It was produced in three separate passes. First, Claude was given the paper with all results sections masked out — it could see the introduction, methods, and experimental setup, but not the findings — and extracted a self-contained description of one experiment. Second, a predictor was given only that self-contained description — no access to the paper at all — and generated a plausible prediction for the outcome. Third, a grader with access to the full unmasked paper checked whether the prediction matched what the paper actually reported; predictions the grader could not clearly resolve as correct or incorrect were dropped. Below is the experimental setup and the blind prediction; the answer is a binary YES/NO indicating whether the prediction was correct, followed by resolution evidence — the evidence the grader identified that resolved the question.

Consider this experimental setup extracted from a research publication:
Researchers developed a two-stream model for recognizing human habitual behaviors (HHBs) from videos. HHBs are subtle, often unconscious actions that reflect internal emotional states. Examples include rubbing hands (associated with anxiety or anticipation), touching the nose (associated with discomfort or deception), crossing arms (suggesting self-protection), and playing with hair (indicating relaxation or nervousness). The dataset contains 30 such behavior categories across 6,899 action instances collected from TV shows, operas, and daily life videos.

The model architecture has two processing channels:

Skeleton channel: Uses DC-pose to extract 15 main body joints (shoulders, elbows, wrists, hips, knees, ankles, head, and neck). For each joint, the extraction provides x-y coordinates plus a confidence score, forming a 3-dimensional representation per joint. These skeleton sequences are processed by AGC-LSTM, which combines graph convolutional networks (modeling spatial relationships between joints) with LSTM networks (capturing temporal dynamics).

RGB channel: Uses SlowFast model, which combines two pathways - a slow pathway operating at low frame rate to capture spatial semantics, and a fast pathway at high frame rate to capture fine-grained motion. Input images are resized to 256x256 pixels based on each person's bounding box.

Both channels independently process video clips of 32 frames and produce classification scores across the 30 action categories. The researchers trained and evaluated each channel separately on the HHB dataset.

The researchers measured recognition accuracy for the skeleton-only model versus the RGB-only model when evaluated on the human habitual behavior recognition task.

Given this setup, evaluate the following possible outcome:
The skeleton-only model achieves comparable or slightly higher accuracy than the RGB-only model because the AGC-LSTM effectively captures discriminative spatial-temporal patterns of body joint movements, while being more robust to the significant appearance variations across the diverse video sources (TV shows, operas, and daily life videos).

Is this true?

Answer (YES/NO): NO